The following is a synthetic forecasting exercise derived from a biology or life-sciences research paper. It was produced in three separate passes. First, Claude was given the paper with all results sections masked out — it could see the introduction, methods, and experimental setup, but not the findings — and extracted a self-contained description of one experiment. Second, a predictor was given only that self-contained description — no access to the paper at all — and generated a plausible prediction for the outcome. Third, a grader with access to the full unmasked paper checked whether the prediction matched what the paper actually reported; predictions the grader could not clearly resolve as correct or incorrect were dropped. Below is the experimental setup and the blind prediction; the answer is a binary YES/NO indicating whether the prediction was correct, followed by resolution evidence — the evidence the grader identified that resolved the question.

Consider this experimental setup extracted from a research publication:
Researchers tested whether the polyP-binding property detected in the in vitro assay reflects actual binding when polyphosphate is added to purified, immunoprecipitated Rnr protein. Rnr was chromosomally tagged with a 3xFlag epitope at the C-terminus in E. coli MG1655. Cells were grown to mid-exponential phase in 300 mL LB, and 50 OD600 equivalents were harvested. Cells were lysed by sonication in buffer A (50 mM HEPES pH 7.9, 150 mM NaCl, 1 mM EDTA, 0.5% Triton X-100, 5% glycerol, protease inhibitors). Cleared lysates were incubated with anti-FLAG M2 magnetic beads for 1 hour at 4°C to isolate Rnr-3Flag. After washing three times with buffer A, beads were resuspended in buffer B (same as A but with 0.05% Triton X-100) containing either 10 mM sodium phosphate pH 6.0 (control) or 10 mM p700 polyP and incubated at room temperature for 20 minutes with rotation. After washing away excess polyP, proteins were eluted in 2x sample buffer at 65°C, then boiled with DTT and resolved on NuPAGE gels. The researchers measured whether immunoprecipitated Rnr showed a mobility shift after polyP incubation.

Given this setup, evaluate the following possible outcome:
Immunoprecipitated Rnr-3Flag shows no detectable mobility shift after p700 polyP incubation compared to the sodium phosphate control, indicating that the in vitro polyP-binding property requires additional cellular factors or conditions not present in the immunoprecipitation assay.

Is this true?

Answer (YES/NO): NO